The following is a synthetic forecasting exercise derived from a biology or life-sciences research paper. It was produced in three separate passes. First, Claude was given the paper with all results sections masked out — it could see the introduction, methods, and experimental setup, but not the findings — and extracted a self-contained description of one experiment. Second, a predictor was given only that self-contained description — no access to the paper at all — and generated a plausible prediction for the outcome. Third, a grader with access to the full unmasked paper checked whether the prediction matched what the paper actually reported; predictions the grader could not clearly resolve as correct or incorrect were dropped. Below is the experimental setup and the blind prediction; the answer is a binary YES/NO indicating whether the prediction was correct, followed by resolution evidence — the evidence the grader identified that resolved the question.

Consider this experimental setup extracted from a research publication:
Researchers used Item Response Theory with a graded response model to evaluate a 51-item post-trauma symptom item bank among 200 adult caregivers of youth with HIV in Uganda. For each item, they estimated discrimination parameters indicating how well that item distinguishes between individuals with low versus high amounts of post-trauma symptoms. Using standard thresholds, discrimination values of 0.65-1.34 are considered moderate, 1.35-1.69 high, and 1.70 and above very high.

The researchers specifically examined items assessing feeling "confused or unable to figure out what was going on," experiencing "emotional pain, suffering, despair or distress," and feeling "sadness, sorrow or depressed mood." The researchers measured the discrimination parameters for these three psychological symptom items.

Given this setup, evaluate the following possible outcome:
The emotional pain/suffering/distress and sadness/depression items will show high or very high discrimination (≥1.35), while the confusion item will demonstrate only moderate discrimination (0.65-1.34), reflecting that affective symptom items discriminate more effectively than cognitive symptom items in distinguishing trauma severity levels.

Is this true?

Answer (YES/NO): NO